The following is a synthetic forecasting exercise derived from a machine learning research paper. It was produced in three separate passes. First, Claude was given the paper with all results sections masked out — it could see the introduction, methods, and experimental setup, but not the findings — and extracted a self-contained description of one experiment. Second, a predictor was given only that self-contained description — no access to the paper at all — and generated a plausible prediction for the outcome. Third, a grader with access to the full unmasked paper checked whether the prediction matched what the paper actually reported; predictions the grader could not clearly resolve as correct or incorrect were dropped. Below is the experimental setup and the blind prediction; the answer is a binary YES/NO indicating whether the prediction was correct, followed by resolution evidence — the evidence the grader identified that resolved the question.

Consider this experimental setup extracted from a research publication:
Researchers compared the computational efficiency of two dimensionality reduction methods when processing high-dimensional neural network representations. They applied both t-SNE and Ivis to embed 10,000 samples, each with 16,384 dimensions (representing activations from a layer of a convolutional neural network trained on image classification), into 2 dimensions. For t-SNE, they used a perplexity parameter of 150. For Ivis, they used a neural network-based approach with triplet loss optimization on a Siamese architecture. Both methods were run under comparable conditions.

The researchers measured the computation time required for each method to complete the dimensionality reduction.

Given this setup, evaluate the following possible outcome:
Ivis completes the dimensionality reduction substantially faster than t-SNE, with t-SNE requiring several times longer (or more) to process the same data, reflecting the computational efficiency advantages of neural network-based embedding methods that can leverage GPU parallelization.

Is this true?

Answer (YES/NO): YES